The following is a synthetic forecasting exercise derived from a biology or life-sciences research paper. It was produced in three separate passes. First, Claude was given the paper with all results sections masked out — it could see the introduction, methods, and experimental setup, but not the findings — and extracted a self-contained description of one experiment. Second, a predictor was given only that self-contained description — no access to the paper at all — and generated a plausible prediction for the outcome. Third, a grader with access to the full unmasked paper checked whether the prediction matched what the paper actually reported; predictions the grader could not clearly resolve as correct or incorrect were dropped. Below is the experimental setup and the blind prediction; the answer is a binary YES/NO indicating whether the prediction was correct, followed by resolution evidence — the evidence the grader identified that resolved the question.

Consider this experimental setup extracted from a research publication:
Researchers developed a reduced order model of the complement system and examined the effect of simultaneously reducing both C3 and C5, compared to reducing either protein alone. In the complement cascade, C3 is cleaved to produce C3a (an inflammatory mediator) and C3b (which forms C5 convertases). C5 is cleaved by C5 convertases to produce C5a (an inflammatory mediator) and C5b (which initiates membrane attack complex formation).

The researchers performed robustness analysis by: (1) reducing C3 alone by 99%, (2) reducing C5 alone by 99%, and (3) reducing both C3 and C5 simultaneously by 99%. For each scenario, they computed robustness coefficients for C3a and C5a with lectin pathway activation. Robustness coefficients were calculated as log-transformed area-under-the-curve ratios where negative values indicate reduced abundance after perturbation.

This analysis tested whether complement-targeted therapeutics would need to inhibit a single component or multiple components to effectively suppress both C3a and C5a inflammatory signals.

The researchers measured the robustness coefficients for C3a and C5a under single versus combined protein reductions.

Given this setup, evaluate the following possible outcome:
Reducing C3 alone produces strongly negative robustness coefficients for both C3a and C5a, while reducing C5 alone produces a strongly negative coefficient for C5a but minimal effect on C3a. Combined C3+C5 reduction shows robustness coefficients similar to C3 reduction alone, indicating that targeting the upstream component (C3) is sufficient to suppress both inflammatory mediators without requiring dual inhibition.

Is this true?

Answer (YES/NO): NO